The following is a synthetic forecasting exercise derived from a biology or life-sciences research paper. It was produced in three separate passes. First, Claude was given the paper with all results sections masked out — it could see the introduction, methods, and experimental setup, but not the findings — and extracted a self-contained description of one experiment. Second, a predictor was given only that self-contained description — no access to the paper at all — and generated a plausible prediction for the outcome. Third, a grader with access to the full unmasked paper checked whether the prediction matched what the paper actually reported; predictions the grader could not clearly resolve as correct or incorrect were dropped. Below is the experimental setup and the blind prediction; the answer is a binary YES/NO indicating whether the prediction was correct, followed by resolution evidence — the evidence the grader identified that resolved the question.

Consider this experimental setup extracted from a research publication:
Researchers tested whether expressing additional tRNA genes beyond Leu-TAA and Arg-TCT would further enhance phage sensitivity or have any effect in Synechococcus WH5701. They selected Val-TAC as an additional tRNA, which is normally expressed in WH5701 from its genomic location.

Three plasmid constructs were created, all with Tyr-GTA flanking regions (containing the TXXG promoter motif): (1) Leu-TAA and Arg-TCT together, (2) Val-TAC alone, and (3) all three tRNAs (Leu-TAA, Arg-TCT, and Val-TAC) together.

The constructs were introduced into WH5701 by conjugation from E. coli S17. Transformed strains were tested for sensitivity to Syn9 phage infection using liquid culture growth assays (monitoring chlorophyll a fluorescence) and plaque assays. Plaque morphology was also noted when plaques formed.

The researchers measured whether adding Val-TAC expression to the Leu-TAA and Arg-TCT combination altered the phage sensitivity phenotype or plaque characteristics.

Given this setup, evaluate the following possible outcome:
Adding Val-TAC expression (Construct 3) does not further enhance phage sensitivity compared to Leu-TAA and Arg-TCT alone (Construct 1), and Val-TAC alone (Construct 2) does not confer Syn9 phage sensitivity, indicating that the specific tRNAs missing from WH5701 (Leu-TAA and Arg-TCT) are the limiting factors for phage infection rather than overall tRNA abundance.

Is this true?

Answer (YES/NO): YES